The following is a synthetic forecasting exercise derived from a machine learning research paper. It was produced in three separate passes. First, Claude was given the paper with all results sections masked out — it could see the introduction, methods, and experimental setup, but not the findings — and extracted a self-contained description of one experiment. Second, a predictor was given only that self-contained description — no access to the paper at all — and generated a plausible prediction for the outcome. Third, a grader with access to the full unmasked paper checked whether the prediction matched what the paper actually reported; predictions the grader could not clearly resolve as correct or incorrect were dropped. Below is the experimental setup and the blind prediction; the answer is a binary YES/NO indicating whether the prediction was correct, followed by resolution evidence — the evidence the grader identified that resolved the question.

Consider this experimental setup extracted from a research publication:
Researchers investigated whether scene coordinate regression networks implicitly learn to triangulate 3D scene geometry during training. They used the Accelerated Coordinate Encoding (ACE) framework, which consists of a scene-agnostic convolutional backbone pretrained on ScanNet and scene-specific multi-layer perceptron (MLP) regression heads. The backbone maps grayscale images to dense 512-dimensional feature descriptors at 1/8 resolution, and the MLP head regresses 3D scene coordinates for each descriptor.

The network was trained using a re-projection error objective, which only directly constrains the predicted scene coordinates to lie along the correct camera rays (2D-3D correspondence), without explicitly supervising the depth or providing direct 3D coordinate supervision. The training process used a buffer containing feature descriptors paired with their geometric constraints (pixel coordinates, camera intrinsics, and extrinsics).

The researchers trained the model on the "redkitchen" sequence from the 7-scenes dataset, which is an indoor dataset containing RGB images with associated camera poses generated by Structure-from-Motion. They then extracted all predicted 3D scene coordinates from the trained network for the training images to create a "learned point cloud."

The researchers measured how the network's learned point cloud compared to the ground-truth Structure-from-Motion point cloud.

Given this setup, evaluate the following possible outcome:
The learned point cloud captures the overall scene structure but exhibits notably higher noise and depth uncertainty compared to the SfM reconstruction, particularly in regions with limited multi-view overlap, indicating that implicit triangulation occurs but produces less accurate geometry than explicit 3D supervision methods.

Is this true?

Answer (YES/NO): NO